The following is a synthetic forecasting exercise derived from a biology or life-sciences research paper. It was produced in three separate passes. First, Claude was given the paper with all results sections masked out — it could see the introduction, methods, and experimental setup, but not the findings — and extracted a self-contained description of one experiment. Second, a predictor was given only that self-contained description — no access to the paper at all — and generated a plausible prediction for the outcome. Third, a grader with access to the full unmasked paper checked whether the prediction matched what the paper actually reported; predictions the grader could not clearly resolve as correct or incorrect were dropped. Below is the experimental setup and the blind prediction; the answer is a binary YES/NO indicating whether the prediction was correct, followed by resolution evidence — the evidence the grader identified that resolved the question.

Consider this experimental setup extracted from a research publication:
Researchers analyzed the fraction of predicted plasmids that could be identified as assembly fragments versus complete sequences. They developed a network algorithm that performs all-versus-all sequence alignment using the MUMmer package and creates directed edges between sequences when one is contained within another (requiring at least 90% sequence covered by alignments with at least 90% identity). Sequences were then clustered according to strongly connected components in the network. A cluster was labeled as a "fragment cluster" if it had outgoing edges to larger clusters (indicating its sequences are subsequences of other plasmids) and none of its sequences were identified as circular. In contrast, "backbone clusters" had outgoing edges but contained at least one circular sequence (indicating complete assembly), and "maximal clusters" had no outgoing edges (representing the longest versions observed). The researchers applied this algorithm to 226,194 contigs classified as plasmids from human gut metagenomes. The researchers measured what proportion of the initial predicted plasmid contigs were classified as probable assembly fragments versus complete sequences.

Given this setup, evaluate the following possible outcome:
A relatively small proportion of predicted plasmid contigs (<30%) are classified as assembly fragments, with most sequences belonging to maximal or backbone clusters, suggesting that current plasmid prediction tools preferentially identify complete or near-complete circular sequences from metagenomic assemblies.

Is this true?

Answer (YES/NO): NO